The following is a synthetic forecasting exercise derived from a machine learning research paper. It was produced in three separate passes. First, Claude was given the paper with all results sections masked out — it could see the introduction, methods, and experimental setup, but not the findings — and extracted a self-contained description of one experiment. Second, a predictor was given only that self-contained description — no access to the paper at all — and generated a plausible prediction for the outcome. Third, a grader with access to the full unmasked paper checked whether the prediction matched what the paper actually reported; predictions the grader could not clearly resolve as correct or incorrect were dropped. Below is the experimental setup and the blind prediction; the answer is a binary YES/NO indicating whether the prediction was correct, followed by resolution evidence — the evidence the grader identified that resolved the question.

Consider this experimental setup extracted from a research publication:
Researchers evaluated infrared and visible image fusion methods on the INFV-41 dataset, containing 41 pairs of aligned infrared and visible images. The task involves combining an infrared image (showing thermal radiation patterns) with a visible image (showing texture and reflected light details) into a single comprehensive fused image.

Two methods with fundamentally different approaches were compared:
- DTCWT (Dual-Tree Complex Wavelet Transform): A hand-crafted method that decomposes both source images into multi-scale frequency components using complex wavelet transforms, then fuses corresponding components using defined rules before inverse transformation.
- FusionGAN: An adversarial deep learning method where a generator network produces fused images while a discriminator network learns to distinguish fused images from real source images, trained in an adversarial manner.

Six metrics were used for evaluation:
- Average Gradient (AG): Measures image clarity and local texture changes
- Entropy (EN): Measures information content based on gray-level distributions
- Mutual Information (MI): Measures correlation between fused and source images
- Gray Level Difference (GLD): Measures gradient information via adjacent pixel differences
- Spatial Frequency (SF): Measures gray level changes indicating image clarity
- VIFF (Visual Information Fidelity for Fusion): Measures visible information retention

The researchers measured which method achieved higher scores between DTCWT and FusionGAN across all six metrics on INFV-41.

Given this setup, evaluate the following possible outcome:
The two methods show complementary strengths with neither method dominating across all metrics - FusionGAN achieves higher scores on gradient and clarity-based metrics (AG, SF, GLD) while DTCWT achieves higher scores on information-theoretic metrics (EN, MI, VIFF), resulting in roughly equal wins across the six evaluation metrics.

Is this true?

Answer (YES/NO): NO